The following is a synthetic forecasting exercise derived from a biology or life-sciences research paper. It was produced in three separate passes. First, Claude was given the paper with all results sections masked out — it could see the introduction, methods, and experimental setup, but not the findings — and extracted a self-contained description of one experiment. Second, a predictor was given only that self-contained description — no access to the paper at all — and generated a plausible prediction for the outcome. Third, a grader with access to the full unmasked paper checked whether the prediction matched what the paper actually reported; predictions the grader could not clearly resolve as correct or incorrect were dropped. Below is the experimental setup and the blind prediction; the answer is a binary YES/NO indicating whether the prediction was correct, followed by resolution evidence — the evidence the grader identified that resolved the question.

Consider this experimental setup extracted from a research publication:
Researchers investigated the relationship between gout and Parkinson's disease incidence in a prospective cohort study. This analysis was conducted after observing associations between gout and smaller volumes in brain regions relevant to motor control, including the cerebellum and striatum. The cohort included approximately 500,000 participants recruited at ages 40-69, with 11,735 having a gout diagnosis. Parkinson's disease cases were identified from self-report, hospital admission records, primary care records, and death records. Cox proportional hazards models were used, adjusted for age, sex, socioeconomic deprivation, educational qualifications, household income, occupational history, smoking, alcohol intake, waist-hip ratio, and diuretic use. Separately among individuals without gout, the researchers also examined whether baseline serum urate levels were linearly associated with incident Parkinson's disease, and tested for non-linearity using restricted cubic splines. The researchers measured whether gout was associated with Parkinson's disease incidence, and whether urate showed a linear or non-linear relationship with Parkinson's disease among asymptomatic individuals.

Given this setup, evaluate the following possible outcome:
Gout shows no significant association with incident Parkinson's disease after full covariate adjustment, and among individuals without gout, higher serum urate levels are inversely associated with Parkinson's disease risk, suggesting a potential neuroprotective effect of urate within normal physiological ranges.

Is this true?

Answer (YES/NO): NO